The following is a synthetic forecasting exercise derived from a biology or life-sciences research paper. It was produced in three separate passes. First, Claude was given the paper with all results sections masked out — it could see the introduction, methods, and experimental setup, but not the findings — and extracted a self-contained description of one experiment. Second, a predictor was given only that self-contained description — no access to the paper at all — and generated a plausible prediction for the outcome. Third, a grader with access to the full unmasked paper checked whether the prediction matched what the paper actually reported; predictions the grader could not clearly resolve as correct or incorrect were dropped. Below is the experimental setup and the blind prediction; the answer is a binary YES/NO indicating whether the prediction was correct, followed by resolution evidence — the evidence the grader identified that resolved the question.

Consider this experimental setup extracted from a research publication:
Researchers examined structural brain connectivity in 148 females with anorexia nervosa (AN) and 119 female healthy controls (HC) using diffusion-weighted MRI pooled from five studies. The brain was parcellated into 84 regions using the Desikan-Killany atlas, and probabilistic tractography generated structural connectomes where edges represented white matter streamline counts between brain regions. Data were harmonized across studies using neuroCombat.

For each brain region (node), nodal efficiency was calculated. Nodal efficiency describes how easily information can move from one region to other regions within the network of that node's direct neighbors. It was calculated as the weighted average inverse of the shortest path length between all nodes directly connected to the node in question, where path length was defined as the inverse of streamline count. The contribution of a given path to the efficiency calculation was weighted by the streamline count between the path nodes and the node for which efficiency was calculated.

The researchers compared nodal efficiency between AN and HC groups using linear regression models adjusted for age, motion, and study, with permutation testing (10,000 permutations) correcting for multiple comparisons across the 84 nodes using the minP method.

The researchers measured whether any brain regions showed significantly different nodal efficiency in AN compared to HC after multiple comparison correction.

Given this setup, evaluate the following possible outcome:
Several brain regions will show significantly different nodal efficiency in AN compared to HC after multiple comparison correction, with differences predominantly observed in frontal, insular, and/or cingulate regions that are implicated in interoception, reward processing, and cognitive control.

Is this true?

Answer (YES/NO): NO